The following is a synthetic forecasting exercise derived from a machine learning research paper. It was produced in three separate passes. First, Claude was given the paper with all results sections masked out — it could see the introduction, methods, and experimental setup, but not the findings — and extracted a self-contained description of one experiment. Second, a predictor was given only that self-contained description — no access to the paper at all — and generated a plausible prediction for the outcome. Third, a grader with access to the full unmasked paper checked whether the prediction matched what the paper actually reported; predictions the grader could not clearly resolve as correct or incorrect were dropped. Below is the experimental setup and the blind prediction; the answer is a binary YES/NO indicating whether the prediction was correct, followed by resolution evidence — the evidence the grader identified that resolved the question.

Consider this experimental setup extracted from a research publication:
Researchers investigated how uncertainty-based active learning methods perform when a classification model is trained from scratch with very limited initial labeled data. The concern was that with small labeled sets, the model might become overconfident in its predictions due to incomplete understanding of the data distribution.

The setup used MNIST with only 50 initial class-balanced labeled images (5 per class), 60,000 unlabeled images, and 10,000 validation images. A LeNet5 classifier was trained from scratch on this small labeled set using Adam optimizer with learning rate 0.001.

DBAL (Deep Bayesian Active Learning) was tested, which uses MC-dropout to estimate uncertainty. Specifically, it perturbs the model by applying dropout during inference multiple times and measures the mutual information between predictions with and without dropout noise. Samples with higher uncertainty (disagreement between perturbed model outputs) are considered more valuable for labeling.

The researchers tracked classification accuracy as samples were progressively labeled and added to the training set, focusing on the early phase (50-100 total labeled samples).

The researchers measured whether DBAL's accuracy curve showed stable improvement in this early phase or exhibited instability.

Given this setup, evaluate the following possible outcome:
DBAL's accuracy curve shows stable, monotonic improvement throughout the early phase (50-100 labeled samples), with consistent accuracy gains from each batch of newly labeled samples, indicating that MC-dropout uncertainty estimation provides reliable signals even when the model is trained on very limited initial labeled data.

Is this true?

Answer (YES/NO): NO